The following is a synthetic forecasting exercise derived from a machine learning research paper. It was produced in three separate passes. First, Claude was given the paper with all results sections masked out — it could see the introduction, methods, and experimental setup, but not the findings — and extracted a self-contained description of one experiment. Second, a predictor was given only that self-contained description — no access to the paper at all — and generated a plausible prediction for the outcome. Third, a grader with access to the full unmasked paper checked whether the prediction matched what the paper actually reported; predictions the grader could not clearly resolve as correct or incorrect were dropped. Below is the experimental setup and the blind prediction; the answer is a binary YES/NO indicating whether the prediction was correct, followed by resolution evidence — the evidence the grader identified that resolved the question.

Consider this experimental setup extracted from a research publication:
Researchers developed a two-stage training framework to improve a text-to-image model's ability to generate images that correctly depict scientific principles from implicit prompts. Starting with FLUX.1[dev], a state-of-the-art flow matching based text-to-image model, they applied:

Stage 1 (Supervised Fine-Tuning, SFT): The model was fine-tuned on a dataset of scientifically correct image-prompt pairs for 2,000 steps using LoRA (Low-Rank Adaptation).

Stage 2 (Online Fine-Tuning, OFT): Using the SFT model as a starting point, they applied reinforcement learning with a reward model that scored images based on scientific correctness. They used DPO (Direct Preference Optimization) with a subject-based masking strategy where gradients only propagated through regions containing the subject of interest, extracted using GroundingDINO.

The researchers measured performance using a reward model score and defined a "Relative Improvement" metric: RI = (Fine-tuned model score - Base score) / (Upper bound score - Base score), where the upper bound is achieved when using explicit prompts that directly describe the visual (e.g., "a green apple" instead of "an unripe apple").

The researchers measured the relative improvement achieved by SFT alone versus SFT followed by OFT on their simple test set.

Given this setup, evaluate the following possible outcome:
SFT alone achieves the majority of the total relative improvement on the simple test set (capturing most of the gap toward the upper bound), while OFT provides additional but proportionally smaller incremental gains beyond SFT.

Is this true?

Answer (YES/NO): YES